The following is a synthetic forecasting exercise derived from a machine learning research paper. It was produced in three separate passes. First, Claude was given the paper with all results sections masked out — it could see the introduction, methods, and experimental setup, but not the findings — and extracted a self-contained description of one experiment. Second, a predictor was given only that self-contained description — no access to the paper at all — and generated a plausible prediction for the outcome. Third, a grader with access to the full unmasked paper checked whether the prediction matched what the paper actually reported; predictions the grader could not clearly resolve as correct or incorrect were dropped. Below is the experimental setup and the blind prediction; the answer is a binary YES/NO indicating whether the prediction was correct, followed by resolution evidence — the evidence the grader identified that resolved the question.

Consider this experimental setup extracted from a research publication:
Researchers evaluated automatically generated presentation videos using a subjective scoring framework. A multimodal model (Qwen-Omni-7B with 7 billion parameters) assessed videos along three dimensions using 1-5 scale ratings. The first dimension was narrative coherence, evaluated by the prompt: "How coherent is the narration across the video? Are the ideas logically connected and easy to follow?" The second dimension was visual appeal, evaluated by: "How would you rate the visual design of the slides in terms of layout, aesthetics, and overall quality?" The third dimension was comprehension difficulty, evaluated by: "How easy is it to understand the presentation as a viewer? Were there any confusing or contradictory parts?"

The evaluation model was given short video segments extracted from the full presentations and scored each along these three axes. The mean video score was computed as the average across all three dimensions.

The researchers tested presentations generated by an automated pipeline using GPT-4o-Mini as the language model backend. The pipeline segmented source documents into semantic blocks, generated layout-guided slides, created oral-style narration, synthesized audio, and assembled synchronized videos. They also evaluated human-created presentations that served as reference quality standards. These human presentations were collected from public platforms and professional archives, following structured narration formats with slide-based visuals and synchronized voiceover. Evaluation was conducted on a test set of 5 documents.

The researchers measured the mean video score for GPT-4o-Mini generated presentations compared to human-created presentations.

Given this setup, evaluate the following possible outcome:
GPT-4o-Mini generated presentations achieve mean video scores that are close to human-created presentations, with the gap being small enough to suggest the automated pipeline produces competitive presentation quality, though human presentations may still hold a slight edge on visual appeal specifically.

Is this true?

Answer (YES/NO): NO